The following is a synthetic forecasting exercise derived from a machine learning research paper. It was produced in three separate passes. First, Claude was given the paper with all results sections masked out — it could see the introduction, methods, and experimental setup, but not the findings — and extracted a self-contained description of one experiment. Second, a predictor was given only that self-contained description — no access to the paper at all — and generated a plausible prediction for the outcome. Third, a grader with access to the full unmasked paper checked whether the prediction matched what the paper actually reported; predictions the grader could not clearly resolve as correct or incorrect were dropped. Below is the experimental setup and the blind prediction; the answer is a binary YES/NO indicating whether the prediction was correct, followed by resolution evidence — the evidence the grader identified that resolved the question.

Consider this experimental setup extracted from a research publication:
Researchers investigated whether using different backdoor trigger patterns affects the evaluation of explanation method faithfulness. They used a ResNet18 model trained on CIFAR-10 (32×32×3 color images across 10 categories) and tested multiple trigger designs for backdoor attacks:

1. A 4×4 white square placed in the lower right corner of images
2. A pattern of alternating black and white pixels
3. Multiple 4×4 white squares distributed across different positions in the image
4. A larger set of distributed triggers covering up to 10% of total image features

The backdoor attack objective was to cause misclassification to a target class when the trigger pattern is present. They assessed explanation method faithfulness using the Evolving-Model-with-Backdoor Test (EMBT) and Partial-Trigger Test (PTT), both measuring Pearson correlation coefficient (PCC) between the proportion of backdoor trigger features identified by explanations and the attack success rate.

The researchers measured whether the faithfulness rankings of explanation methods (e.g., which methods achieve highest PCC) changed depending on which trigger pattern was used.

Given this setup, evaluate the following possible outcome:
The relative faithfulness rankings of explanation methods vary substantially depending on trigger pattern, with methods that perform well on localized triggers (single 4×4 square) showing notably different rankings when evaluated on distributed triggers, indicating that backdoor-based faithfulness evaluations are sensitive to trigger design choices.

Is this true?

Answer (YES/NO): NO